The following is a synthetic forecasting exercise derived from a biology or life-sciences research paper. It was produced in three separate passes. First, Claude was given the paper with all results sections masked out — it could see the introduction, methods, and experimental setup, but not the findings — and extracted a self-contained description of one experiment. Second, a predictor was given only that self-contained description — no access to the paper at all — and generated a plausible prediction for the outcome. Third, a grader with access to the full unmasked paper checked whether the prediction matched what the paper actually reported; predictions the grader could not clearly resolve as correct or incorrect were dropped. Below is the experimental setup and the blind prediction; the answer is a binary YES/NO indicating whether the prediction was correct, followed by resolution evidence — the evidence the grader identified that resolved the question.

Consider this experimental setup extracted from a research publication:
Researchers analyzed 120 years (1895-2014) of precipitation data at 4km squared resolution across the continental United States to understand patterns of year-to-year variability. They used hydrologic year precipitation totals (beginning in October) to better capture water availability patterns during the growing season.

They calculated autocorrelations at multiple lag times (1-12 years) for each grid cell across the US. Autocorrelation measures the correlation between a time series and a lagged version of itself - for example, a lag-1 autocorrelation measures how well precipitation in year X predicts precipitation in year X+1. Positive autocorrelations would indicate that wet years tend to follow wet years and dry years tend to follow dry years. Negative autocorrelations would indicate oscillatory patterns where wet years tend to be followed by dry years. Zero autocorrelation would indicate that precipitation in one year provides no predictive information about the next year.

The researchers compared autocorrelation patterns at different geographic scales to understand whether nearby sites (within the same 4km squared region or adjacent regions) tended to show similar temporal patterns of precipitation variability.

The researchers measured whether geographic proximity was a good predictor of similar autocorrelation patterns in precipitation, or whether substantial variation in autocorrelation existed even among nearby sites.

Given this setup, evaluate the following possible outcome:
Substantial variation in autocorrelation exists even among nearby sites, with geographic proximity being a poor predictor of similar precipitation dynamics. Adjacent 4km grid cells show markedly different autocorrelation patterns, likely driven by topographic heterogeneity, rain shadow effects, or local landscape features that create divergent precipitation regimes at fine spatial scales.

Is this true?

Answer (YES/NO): YES